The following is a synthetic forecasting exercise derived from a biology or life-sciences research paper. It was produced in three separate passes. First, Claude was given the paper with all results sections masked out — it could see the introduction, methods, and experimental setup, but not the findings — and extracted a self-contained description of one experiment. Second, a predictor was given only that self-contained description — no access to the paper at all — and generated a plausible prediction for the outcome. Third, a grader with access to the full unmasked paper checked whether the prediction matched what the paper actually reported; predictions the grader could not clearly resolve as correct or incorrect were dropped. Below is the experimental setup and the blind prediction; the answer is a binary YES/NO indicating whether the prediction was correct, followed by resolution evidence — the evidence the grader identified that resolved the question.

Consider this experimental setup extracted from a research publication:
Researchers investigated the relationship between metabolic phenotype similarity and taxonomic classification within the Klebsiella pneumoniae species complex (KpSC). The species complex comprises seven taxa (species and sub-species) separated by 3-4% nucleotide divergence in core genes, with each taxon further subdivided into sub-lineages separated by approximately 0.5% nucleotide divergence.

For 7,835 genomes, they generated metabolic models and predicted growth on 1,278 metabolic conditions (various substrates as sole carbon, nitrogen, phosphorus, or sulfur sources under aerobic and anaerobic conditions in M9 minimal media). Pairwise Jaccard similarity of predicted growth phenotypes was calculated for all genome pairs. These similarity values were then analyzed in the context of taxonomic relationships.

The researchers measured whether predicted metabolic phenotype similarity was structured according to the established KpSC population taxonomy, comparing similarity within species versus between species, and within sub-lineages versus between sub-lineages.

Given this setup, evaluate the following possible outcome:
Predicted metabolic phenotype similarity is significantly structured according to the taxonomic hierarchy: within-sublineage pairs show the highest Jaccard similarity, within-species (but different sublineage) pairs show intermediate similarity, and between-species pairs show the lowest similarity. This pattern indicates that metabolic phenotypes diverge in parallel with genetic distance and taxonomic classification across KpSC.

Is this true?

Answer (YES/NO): YES